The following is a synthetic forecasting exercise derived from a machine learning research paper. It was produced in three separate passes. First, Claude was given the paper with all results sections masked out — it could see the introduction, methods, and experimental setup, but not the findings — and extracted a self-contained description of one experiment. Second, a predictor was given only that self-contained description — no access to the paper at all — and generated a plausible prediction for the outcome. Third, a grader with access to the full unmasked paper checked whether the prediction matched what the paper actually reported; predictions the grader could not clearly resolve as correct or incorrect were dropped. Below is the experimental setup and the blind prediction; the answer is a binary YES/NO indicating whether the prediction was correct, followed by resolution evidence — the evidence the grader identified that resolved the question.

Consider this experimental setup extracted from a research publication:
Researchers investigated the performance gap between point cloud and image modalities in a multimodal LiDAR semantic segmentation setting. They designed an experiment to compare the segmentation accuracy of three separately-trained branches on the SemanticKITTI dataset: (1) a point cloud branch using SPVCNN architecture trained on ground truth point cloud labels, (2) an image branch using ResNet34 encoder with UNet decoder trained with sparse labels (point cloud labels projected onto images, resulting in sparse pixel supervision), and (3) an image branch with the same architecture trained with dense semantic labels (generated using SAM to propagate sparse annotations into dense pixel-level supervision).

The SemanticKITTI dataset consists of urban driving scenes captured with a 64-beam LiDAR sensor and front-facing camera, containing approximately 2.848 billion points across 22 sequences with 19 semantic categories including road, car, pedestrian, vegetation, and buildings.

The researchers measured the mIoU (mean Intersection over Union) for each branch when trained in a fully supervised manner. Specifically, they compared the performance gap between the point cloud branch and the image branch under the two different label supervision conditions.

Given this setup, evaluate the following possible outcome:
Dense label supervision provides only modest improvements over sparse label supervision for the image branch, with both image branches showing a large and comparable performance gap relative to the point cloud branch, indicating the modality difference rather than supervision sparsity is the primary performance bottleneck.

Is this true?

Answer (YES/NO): NO